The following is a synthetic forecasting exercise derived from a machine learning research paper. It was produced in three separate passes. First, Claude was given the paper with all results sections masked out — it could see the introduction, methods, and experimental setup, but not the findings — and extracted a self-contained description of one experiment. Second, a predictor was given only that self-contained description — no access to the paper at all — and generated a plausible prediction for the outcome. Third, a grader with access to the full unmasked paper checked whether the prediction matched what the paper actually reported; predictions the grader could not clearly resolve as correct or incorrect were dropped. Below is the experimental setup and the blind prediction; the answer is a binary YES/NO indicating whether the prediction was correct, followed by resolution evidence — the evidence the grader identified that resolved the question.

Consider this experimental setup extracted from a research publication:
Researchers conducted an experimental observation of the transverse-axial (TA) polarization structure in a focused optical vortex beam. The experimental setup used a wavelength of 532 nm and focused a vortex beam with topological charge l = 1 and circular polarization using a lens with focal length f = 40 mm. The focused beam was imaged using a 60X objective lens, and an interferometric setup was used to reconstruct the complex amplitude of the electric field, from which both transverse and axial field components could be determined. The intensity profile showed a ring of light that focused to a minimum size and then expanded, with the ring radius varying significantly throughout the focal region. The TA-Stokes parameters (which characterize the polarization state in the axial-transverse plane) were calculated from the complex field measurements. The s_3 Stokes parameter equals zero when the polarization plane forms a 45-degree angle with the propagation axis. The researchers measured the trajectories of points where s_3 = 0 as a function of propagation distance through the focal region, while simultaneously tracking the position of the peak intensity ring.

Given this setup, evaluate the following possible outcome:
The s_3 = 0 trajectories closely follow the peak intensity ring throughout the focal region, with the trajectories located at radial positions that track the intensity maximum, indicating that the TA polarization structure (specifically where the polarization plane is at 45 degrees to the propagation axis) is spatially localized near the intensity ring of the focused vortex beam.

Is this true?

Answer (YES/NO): NO